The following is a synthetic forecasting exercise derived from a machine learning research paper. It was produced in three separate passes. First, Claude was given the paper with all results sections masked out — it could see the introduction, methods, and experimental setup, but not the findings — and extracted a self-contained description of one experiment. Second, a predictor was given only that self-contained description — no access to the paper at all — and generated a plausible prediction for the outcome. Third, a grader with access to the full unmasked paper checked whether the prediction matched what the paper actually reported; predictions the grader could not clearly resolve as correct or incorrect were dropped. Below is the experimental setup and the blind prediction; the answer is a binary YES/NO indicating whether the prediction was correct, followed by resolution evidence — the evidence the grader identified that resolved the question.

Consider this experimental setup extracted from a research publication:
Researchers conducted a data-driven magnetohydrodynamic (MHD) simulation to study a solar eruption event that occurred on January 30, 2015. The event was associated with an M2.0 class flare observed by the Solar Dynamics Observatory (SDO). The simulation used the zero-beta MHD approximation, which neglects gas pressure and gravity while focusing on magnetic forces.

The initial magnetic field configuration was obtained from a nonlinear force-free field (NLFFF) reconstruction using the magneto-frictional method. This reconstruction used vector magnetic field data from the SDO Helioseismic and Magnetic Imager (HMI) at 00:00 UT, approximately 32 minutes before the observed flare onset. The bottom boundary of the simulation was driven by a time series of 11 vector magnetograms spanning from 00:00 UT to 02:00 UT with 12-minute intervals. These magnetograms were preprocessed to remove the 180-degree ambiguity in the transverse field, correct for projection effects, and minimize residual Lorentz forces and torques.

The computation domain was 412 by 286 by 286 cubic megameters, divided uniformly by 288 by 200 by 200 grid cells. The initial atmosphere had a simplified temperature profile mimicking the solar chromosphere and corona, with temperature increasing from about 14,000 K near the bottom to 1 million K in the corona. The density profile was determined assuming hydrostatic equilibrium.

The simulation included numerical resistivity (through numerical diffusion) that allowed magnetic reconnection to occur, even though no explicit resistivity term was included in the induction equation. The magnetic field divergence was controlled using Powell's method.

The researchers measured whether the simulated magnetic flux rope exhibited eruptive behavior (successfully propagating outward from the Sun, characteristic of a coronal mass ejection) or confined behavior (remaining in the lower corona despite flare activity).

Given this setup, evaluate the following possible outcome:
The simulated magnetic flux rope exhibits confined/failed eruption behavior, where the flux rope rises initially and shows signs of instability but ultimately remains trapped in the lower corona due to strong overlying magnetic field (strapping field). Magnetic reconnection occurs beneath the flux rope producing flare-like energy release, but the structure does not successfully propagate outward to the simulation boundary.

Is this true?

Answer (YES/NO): NO